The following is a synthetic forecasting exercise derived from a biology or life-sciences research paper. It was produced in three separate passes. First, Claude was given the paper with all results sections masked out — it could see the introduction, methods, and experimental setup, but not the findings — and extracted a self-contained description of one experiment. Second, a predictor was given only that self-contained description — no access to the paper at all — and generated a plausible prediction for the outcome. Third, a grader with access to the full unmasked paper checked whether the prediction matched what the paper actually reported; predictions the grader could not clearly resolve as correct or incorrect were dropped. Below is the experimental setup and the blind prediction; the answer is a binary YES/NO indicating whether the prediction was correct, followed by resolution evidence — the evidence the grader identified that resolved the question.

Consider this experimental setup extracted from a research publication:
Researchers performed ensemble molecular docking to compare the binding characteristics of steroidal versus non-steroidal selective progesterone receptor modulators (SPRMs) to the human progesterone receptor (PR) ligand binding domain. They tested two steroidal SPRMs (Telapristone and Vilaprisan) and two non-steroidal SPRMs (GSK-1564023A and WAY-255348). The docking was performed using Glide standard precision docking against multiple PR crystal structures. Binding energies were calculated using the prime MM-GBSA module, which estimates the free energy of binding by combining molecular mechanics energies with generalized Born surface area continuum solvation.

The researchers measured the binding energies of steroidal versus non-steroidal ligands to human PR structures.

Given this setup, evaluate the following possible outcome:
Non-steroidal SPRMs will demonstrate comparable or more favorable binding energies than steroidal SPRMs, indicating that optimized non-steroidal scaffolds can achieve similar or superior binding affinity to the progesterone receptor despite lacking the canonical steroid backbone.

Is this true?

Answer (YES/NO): NO